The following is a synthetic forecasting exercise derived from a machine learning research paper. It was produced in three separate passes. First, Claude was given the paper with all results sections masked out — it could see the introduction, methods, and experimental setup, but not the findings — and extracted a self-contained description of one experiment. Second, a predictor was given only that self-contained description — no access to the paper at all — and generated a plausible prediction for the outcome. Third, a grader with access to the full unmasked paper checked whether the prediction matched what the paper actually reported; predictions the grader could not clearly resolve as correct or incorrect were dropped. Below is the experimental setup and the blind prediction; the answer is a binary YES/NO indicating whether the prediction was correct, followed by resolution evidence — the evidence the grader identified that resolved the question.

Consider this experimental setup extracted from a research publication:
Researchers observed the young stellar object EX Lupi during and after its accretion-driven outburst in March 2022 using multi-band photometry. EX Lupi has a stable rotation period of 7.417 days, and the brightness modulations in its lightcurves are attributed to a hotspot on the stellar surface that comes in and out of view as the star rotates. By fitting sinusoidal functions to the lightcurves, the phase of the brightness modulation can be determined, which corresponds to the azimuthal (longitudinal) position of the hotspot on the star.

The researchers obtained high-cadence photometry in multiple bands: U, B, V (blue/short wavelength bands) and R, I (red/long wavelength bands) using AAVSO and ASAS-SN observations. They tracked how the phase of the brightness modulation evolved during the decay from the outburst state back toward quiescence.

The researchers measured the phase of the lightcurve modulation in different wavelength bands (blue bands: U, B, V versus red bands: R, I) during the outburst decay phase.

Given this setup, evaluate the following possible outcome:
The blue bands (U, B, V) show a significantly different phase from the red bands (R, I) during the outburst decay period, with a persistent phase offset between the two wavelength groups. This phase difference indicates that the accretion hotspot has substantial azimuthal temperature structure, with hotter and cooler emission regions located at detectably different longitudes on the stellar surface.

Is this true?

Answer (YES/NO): YES